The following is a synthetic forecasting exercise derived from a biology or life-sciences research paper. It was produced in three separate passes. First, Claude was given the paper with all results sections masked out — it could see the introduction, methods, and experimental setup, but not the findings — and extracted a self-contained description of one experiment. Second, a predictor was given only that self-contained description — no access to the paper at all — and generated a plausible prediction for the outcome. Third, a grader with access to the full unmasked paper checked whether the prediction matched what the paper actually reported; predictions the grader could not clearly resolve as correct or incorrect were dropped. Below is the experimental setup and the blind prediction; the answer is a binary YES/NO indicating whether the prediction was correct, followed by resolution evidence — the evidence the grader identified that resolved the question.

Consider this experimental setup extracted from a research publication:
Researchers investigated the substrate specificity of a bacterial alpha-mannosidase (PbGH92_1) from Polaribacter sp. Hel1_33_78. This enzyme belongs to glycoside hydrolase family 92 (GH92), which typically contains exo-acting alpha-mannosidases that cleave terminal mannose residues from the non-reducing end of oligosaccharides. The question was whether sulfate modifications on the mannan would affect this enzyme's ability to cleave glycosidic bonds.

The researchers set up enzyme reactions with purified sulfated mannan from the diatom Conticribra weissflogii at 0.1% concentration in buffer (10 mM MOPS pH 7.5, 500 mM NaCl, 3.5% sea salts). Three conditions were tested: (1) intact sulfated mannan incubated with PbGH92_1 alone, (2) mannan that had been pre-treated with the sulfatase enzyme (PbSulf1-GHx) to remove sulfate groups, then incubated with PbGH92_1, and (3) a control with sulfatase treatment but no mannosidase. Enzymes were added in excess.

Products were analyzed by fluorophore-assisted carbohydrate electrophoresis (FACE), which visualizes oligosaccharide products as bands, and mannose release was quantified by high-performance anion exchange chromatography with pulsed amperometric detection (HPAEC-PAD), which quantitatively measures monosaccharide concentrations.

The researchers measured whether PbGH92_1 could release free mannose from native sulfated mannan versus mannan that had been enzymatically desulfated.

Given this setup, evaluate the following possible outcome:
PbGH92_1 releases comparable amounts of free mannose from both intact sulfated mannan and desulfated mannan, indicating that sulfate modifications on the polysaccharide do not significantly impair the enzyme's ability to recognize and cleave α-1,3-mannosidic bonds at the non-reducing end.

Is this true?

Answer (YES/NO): NO